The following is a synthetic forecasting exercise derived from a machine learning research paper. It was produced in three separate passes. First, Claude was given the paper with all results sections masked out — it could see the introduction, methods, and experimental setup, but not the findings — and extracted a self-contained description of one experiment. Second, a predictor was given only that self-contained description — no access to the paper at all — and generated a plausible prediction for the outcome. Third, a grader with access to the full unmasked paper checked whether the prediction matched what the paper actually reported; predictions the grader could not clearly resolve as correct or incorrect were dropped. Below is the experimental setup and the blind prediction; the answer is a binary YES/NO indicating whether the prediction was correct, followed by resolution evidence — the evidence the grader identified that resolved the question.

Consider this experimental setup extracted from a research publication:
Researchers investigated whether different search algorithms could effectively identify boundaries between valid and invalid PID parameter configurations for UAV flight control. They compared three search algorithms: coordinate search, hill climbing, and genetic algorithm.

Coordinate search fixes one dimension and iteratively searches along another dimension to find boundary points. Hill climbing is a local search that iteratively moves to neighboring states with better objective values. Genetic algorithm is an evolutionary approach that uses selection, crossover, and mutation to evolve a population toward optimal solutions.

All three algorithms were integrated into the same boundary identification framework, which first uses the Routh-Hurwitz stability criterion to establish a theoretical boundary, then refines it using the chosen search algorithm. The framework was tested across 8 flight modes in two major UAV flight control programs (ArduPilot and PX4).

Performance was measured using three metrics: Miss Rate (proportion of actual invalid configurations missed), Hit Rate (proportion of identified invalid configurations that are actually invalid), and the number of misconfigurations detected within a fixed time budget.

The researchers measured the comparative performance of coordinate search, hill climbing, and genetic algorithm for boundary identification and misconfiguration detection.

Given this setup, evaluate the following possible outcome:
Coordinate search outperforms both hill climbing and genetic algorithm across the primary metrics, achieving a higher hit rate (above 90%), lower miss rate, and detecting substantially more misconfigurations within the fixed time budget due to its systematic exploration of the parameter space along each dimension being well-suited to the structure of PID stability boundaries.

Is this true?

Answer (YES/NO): YES